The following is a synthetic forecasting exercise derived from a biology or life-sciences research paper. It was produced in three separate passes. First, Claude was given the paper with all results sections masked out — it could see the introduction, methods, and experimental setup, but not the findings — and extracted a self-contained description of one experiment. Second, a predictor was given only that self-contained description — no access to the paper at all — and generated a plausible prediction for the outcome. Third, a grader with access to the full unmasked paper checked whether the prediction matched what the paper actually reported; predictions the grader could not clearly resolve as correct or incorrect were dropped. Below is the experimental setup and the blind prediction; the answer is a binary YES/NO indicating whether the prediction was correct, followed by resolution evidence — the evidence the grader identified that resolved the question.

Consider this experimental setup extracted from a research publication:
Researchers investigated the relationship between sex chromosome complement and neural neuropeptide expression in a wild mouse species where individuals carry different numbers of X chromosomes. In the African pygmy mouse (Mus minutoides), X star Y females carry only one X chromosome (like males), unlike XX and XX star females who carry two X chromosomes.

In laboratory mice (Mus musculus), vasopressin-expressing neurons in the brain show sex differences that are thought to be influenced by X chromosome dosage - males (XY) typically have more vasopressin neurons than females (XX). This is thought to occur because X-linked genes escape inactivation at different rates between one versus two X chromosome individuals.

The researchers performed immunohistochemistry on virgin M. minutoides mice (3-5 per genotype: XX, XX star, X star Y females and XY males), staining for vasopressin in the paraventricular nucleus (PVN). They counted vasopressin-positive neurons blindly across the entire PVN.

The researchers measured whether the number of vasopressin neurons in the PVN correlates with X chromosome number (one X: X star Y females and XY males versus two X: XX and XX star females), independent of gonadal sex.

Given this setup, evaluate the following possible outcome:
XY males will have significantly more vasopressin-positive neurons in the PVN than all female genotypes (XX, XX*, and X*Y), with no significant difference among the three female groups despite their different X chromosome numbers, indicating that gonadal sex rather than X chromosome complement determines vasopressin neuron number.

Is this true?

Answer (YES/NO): NO